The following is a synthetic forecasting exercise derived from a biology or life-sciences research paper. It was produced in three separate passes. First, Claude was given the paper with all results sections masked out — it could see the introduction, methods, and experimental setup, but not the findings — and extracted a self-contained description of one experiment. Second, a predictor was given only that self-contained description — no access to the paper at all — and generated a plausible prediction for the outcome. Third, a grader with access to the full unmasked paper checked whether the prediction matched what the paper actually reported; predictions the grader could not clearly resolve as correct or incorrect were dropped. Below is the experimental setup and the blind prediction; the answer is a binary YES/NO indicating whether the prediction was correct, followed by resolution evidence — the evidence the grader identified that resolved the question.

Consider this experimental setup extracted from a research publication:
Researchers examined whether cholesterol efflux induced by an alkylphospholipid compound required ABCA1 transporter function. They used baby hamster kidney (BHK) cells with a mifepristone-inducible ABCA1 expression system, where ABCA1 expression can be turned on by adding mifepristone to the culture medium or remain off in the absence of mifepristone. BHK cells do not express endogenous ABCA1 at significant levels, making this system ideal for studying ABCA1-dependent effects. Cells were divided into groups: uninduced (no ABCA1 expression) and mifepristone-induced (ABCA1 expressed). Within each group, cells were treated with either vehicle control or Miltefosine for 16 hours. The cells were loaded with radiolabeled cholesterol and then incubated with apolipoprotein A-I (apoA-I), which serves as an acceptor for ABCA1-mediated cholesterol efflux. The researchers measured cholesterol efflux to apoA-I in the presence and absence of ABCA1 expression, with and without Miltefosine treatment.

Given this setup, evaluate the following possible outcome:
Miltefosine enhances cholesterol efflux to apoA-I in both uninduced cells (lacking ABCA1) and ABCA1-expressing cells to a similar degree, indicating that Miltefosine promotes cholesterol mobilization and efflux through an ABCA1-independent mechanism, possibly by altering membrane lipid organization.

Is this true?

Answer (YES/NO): NO